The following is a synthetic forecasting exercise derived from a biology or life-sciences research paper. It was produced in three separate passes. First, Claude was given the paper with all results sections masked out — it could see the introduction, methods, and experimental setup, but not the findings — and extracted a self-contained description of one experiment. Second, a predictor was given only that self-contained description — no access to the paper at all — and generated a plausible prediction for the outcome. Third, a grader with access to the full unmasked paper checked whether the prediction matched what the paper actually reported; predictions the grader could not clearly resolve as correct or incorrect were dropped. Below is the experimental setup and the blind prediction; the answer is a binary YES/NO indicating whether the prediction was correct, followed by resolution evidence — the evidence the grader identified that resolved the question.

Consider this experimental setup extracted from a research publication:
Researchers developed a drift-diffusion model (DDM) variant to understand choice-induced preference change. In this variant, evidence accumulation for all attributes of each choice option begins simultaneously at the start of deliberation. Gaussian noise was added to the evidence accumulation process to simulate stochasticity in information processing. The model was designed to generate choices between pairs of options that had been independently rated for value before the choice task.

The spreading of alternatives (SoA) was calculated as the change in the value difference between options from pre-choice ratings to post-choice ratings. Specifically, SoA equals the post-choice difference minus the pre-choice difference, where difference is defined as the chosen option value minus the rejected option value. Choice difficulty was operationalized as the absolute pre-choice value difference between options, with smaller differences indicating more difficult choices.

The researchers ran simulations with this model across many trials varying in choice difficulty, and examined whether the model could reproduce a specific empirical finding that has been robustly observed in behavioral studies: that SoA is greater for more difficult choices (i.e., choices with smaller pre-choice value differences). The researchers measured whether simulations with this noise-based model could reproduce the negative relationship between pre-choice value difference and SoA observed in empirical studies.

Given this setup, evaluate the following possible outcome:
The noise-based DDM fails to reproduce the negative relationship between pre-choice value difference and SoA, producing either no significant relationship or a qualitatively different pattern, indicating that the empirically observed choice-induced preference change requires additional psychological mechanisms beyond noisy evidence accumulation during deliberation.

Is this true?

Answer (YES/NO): NO